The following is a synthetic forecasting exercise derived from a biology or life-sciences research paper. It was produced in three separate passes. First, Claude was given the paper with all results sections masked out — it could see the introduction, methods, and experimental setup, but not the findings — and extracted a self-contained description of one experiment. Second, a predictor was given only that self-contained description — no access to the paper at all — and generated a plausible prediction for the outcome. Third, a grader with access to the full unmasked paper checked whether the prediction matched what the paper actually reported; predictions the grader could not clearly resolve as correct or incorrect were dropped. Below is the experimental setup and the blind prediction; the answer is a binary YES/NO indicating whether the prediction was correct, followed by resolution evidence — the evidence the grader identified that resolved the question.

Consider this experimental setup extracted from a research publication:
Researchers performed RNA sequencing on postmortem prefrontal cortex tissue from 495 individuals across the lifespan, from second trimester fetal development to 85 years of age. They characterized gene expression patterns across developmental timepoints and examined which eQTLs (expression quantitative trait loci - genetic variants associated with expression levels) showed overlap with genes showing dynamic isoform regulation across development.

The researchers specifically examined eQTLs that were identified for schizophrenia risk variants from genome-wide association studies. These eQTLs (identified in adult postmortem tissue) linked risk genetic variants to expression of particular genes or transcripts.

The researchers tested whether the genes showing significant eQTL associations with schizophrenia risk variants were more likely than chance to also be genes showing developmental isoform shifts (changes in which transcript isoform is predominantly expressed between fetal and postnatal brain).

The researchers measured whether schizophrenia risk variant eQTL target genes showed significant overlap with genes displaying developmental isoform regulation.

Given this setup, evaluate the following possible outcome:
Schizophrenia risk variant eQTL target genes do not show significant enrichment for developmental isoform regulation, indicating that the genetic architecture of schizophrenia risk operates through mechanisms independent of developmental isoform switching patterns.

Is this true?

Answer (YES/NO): NO